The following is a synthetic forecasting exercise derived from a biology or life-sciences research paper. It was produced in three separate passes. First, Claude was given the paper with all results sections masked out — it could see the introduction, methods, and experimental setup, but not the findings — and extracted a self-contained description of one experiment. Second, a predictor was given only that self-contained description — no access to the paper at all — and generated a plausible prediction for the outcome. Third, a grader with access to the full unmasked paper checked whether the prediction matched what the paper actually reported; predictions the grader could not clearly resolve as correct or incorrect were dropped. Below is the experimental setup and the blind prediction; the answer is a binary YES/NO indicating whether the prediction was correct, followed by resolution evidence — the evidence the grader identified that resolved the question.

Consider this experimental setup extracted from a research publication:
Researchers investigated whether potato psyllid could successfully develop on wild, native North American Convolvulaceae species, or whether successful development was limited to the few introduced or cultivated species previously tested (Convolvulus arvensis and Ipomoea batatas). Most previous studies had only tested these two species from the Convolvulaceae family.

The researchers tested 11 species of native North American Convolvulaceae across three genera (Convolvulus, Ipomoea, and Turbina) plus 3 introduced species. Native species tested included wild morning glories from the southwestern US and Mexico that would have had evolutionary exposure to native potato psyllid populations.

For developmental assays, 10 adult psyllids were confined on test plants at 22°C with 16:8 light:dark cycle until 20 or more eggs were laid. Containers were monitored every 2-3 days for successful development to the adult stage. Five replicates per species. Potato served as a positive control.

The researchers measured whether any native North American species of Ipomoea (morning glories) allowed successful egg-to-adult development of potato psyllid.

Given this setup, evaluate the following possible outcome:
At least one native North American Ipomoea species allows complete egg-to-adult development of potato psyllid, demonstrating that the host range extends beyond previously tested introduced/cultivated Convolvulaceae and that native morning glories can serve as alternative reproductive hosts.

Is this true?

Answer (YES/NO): YES